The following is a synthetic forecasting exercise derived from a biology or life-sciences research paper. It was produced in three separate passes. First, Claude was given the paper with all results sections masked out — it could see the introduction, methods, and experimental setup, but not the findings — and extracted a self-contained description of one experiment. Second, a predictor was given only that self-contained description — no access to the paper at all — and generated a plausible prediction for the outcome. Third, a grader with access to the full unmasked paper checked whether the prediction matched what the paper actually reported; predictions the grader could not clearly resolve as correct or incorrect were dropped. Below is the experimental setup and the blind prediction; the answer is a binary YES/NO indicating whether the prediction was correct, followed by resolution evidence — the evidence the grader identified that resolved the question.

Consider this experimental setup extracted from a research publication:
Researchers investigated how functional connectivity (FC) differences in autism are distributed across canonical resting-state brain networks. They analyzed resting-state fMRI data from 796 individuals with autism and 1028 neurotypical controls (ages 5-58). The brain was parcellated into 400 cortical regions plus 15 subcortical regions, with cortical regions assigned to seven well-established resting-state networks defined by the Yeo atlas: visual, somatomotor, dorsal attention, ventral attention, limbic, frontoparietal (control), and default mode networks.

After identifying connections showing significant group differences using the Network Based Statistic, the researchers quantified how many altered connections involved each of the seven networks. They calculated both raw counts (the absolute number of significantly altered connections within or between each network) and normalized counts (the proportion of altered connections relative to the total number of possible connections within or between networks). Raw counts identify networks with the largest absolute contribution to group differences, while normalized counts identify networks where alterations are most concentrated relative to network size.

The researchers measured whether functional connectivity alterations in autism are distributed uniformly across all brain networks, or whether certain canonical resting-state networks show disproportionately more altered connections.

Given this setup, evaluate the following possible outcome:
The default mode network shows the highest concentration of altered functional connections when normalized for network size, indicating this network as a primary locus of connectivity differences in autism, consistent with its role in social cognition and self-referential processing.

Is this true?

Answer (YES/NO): NO